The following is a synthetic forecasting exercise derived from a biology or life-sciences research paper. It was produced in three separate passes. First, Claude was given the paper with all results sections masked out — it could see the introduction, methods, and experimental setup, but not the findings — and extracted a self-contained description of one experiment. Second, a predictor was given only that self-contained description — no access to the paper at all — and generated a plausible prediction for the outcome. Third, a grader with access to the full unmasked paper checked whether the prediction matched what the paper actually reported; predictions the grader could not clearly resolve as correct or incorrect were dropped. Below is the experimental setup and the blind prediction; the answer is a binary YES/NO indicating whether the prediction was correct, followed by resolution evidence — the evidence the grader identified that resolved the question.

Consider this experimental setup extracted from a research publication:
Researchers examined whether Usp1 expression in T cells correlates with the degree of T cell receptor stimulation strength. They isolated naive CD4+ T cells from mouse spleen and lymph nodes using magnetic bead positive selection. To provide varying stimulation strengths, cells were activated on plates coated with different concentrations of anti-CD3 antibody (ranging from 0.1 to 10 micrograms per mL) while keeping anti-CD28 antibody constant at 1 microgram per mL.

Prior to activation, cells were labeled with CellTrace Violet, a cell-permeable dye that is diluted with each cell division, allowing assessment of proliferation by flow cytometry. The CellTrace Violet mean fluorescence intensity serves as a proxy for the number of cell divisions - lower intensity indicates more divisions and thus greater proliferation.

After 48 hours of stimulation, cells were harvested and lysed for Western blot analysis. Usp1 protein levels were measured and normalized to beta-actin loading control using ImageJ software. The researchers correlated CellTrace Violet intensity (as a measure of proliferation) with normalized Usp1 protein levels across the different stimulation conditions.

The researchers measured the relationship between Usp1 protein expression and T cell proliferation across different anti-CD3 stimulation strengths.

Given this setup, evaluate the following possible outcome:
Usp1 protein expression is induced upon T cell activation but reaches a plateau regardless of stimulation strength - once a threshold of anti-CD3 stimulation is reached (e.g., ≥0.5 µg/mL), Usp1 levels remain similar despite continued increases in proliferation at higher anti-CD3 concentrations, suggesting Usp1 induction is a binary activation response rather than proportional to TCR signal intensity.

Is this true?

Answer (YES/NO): NO